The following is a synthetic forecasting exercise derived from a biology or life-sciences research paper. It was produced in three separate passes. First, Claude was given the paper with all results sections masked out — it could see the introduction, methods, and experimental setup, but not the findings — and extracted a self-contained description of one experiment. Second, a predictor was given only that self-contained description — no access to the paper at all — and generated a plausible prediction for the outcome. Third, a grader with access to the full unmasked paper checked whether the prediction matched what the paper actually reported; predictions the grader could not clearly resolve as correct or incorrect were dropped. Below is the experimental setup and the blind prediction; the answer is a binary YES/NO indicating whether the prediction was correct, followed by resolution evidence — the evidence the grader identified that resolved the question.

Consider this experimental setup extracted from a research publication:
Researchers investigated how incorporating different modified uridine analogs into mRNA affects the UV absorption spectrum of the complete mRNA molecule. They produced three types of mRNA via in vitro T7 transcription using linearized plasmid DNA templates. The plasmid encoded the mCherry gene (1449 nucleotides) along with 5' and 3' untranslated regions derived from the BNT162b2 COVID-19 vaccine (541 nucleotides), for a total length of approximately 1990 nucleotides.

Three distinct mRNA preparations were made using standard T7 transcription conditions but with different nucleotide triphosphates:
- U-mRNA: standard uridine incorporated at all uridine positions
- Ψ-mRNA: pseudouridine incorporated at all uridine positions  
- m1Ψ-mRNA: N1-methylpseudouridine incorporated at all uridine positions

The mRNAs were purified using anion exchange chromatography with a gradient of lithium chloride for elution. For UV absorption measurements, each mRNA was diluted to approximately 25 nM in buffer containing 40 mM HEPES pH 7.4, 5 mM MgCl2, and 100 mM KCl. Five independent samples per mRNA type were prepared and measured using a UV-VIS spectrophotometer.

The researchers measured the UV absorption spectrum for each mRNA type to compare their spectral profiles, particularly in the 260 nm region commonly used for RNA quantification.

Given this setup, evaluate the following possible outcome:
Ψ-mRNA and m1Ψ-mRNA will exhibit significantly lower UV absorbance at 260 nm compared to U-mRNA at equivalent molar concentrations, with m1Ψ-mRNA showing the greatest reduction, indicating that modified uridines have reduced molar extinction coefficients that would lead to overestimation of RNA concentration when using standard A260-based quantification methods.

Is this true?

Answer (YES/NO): NO